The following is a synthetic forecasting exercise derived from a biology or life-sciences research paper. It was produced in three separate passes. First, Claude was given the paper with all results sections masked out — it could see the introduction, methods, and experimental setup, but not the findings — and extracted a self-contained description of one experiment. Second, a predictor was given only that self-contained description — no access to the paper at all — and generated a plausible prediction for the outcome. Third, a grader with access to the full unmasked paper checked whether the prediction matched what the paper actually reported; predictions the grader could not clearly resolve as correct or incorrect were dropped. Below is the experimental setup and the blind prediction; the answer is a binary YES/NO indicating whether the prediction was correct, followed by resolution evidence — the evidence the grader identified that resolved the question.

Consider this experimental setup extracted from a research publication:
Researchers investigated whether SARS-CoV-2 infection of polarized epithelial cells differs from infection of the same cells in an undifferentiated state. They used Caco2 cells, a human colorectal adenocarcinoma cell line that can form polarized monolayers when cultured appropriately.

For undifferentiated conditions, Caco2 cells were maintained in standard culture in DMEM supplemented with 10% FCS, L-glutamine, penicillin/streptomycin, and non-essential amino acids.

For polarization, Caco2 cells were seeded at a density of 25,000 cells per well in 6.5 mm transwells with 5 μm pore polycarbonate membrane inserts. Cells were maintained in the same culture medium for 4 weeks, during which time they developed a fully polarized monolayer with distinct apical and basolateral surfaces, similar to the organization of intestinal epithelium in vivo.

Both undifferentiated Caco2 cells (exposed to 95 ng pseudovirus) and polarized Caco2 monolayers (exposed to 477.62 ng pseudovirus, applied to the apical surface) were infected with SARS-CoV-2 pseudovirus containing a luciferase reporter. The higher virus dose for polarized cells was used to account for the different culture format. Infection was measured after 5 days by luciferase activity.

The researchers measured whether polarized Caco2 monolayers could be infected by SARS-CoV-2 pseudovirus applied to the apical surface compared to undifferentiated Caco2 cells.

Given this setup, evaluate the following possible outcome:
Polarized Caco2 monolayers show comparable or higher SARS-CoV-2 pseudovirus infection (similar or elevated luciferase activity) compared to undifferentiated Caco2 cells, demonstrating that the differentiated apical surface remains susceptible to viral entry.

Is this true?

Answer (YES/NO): YES